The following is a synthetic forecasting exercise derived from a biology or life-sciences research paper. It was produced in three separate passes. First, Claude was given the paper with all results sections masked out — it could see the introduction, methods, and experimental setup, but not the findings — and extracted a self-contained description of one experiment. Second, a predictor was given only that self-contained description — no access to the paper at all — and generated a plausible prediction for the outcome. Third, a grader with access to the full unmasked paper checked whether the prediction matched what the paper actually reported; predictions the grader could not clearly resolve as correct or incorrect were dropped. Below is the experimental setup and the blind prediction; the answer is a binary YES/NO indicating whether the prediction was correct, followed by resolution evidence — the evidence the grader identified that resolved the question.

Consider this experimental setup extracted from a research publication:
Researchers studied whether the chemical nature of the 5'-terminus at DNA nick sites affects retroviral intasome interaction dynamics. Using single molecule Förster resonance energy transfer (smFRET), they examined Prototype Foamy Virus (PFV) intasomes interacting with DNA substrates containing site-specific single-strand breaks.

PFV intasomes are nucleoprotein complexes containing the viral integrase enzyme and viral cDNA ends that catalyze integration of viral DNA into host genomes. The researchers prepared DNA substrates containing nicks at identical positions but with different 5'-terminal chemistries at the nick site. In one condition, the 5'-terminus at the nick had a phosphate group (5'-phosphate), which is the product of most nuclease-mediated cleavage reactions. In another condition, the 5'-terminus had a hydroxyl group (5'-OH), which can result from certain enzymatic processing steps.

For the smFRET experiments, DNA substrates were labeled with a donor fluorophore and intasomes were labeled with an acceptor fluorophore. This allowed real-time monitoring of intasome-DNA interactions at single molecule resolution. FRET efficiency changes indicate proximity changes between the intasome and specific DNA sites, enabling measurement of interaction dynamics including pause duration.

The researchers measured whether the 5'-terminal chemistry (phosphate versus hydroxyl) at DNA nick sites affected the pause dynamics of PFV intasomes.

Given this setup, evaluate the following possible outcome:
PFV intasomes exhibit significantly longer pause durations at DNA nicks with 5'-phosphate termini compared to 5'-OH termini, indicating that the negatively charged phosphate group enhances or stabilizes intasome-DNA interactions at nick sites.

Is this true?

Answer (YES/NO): NO